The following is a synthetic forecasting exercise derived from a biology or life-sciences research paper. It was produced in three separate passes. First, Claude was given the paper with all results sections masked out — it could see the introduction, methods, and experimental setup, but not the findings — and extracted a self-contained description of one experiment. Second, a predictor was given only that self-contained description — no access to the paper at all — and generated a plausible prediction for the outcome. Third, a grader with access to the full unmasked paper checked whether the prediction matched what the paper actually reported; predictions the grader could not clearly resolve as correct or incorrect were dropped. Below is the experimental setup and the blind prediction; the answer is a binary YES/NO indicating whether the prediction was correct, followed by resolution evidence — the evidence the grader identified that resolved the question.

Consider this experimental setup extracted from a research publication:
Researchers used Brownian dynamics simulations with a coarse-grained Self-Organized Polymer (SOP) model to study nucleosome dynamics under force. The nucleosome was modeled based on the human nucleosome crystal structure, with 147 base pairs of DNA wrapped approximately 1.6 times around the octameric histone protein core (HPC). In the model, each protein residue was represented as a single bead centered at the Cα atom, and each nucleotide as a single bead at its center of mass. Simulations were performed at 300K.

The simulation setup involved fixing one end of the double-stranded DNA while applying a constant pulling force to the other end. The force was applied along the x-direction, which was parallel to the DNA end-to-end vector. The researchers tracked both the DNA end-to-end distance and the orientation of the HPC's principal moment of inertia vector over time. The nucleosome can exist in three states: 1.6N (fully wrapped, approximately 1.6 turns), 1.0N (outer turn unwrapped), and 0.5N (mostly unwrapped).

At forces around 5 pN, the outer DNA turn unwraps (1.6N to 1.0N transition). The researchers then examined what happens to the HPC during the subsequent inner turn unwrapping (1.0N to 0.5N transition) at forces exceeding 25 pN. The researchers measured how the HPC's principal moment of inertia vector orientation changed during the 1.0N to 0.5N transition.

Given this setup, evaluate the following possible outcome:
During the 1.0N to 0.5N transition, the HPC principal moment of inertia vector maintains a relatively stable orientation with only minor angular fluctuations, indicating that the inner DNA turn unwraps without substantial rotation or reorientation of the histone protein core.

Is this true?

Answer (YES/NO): NO